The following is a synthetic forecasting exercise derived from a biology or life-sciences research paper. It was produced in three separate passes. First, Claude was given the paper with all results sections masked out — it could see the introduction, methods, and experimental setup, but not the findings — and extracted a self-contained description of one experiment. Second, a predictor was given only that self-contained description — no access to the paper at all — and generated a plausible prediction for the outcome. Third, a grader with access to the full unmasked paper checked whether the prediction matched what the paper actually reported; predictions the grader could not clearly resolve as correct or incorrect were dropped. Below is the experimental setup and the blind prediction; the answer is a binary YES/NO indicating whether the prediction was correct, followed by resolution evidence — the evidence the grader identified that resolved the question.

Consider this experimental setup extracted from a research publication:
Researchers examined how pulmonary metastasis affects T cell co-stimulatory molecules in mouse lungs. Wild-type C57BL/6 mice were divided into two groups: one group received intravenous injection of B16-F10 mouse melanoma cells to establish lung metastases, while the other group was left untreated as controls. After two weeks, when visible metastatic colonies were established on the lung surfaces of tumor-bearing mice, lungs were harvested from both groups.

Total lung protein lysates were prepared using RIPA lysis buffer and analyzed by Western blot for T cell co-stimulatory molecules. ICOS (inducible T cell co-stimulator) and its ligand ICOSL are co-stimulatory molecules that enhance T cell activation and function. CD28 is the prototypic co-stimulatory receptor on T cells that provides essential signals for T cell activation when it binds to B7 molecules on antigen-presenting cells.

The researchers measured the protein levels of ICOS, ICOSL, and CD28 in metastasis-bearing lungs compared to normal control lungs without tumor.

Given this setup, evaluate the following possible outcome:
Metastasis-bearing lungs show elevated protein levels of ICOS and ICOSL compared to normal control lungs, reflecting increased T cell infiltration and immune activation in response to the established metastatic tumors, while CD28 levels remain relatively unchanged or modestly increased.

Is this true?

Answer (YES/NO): NO